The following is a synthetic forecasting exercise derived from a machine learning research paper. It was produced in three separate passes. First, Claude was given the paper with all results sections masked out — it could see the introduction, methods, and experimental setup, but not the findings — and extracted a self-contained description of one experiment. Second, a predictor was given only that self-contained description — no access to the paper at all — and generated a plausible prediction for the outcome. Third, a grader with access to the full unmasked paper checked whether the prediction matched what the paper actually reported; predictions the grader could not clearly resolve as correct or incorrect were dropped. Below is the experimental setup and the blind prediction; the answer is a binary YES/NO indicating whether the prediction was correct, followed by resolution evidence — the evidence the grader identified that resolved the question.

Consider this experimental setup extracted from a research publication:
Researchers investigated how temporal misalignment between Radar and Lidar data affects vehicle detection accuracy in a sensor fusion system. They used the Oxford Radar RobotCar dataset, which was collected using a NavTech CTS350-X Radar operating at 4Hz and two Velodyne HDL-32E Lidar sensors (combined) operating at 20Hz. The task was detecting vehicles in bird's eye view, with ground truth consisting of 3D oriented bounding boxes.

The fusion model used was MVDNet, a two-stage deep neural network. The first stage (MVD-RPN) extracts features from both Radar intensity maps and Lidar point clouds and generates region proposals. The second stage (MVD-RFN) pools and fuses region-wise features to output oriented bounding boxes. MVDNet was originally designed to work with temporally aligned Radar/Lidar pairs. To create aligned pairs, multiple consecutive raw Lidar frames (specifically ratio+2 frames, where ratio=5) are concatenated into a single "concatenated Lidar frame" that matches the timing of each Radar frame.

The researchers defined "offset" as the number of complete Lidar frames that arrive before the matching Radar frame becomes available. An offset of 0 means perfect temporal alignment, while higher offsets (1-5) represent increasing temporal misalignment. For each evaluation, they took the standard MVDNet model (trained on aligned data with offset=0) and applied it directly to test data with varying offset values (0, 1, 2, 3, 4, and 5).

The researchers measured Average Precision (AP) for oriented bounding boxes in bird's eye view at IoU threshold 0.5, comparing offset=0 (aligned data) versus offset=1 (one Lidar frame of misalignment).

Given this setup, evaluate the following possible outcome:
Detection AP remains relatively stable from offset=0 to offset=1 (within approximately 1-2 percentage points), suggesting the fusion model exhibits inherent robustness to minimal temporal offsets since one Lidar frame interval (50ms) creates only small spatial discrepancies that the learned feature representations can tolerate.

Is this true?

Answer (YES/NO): NO